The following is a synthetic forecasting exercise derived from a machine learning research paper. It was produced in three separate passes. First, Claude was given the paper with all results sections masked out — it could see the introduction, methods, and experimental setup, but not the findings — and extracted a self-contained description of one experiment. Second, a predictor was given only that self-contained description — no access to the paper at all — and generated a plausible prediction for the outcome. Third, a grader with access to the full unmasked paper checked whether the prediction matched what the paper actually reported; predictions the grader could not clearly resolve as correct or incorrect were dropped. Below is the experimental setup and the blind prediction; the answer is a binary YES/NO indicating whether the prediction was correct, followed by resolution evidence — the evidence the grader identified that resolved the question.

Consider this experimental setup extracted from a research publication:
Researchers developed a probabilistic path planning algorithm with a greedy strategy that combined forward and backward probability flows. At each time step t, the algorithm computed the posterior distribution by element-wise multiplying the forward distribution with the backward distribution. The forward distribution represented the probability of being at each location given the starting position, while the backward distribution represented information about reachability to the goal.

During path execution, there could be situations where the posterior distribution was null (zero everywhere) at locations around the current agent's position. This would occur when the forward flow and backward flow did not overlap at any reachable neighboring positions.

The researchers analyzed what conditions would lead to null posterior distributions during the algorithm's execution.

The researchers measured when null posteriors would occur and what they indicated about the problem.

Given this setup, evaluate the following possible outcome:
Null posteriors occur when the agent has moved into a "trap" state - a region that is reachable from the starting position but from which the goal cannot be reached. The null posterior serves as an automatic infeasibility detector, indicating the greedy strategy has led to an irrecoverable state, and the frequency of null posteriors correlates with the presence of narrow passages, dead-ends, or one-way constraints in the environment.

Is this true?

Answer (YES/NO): NO